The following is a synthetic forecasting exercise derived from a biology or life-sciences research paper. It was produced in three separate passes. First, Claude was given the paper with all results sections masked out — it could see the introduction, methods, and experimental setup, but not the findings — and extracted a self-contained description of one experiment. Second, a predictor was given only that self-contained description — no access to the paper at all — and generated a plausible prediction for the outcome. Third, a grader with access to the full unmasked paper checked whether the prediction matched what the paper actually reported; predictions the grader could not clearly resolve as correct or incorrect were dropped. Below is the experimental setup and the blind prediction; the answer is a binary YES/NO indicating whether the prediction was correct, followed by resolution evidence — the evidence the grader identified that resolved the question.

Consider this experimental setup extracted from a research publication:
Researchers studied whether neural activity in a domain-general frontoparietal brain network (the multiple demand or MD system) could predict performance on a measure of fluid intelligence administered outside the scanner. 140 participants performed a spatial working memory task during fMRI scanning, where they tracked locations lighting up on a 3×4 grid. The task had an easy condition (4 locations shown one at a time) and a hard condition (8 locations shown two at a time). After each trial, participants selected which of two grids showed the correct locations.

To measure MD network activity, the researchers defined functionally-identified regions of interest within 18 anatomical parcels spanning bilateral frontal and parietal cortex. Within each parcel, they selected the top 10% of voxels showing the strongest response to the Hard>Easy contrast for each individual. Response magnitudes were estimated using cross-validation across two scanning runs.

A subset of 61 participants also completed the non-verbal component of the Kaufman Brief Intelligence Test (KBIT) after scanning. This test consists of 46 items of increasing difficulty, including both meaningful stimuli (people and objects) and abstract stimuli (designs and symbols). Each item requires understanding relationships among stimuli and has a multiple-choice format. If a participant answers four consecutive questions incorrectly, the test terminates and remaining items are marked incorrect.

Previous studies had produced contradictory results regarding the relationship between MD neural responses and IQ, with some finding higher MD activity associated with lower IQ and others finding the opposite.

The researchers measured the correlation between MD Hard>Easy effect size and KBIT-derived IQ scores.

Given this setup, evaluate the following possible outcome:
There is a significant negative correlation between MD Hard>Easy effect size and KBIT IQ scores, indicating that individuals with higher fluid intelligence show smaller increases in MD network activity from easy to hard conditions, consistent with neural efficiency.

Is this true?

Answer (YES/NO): NO